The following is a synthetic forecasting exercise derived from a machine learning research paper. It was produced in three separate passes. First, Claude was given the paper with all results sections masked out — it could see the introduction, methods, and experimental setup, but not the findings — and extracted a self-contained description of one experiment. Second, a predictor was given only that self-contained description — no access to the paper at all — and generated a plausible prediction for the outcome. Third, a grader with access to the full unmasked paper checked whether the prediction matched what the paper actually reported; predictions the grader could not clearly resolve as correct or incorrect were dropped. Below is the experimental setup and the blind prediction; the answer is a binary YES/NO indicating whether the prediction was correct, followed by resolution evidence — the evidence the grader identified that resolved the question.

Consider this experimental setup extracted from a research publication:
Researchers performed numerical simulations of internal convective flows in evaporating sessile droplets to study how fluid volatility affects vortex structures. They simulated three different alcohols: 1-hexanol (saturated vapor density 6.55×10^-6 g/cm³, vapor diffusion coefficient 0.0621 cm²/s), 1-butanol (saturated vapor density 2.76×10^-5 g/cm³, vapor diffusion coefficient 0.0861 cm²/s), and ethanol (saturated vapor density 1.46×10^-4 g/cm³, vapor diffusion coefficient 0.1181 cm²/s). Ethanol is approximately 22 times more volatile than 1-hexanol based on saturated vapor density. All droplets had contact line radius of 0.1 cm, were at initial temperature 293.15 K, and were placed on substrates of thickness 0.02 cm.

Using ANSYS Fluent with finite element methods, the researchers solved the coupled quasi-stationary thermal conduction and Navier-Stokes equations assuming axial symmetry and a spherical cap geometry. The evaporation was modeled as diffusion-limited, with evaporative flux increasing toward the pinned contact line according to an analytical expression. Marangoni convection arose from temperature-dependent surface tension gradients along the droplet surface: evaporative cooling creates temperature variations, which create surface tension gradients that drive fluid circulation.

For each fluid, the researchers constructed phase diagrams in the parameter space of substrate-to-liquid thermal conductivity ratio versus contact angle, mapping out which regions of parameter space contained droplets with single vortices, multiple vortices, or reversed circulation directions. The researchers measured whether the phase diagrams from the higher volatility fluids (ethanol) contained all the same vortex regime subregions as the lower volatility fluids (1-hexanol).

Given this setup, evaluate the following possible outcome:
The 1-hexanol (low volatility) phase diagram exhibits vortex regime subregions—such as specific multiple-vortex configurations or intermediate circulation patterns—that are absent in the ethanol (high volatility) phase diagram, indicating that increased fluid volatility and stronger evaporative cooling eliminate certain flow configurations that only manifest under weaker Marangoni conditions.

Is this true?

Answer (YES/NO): NO